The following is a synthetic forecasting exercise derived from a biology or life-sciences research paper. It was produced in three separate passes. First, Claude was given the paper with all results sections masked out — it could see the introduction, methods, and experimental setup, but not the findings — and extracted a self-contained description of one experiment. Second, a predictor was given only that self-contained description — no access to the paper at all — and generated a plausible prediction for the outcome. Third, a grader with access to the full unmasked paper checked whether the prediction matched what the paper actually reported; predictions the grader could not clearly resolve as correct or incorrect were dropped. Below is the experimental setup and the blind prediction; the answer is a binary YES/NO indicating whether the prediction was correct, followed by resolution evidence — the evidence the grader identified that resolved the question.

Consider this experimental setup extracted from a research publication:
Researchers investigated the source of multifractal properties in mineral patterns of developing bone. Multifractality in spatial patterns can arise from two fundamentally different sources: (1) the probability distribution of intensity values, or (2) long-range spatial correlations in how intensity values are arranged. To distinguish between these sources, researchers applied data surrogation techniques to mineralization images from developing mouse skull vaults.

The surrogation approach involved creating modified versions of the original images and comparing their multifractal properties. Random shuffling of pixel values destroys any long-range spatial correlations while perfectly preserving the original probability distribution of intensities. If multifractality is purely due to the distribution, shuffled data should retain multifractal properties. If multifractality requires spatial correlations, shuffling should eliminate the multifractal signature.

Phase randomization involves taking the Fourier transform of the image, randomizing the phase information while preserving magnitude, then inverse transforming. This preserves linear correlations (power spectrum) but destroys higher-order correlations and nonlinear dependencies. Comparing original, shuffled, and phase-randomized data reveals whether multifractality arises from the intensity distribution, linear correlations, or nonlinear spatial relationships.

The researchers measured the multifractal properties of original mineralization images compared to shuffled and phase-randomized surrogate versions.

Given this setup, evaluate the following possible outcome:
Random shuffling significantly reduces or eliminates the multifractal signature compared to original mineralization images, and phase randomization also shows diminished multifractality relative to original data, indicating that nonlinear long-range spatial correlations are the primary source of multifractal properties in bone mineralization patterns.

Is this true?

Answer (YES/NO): YES